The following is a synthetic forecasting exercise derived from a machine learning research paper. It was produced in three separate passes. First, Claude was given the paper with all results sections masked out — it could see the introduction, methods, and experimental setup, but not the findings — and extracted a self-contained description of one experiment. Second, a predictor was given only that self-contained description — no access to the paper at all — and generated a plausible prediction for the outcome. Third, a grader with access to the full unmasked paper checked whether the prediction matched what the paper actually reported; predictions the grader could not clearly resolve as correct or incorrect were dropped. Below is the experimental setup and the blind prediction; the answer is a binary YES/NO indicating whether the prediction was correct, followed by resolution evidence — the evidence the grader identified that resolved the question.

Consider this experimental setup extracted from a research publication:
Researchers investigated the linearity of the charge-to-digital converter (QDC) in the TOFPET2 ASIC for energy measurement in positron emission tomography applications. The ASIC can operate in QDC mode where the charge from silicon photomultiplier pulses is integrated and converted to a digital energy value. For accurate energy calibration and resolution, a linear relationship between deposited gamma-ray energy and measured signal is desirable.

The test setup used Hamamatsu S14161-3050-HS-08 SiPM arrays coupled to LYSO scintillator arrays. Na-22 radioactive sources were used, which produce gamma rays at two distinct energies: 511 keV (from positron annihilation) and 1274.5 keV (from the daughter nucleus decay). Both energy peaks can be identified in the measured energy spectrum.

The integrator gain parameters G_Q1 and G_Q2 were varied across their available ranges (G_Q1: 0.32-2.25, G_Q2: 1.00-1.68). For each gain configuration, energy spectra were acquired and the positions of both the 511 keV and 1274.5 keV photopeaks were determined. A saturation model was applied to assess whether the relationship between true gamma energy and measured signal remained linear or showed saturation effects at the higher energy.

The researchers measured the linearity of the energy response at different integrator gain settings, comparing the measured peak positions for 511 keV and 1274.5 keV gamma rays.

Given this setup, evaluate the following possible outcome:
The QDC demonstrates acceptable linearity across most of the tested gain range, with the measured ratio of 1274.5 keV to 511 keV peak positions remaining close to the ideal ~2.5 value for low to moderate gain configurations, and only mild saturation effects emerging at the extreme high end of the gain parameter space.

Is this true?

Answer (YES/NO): NO